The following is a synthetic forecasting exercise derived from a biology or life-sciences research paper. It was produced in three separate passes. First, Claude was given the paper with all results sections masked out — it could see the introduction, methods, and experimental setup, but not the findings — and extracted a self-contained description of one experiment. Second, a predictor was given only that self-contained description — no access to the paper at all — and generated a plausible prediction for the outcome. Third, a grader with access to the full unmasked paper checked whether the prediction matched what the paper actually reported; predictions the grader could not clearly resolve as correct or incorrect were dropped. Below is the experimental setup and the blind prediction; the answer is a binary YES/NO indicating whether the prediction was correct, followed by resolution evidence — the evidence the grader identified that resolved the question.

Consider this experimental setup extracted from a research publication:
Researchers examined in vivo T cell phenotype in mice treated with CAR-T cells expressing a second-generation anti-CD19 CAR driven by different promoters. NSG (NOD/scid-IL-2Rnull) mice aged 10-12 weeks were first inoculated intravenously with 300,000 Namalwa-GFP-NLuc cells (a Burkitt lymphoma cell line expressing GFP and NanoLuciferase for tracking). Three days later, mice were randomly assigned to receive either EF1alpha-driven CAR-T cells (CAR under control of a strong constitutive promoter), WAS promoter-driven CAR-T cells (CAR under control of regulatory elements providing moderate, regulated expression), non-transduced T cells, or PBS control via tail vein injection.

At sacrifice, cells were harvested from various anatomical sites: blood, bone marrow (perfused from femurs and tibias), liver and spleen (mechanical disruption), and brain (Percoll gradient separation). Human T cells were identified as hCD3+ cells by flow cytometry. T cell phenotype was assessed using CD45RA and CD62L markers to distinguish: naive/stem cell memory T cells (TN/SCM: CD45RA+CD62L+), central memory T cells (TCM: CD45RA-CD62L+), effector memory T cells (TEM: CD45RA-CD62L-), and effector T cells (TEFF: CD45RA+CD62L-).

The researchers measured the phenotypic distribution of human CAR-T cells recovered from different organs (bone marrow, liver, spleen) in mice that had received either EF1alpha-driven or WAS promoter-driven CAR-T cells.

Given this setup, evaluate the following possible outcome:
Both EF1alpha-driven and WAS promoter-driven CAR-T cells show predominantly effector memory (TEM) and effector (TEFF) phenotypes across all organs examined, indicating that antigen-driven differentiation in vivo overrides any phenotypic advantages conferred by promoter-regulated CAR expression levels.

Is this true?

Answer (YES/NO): NO